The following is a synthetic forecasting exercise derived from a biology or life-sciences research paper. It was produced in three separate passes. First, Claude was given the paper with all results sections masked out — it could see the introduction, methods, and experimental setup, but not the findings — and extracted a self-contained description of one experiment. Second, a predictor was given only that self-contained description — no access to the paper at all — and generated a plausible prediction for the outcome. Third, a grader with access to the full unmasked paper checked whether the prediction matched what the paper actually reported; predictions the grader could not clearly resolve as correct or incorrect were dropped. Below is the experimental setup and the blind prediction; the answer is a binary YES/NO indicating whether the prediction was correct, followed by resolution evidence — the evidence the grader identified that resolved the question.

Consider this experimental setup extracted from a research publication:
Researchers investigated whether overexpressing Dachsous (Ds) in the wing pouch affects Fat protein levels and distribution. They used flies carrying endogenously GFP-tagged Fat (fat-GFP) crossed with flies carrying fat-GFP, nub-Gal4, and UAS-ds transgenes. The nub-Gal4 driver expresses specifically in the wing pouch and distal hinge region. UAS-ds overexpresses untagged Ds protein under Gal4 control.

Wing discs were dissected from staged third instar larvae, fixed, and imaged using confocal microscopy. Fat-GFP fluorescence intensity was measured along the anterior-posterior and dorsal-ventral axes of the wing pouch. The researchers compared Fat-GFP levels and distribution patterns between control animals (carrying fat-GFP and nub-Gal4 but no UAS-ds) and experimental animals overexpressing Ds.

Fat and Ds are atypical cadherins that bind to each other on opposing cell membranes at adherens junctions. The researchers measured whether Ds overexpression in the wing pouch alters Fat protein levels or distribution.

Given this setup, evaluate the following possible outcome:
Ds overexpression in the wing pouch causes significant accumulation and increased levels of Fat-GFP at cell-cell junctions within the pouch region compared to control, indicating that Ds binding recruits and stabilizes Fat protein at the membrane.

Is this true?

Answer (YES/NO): NO